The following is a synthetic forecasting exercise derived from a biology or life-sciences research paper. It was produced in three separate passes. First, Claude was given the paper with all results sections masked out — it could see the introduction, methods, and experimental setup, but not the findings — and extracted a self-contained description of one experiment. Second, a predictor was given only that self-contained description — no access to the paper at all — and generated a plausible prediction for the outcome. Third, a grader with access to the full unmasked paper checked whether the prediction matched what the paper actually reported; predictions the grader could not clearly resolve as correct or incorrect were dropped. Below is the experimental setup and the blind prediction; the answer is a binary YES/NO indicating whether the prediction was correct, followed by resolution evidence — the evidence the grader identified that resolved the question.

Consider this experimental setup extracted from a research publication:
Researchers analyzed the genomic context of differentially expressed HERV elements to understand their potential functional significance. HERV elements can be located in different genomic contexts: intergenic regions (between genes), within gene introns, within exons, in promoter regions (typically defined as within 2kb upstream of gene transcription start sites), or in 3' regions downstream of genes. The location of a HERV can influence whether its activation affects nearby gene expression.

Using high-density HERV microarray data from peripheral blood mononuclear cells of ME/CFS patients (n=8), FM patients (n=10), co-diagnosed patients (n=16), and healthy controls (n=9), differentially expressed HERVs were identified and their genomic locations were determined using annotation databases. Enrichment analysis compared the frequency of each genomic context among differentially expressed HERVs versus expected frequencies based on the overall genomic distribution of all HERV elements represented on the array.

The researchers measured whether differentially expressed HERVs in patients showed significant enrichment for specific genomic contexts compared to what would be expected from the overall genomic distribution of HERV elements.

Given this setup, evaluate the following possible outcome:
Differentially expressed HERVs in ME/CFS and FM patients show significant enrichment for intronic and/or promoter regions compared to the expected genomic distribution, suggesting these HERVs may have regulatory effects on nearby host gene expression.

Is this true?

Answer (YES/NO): NO